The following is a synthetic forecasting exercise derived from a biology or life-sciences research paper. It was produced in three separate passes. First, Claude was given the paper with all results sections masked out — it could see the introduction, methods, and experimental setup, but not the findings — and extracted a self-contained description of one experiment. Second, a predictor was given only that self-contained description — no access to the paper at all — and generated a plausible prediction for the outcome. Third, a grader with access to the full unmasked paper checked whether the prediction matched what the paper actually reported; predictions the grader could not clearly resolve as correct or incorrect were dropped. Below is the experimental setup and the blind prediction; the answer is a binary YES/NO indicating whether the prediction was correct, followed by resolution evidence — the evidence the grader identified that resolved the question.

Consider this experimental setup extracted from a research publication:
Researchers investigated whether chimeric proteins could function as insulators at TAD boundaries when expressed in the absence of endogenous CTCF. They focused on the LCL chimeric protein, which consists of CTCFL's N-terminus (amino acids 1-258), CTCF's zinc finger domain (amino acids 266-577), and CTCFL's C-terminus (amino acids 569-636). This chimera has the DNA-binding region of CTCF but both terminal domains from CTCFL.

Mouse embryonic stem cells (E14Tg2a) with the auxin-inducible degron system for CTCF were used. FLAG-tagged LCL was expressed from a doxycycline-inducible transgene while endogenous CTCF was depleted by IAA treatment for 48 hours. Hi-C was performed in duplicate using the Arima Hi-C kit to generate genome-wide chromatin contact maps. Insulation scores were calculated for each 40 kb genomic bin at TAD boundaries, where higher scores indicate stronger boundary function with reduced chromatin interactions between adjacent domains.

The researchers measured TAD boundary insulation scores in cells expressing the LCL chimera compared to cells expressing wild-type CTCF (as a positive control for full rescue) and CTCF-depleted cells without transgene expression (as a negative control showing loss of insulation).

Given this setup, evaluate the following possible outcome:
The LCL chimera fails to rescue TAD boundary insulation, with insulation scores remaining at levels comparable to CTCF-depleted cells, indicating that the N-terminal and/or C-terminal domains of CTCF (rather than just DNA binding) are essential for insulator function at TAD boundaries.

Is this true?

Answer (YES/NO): NO